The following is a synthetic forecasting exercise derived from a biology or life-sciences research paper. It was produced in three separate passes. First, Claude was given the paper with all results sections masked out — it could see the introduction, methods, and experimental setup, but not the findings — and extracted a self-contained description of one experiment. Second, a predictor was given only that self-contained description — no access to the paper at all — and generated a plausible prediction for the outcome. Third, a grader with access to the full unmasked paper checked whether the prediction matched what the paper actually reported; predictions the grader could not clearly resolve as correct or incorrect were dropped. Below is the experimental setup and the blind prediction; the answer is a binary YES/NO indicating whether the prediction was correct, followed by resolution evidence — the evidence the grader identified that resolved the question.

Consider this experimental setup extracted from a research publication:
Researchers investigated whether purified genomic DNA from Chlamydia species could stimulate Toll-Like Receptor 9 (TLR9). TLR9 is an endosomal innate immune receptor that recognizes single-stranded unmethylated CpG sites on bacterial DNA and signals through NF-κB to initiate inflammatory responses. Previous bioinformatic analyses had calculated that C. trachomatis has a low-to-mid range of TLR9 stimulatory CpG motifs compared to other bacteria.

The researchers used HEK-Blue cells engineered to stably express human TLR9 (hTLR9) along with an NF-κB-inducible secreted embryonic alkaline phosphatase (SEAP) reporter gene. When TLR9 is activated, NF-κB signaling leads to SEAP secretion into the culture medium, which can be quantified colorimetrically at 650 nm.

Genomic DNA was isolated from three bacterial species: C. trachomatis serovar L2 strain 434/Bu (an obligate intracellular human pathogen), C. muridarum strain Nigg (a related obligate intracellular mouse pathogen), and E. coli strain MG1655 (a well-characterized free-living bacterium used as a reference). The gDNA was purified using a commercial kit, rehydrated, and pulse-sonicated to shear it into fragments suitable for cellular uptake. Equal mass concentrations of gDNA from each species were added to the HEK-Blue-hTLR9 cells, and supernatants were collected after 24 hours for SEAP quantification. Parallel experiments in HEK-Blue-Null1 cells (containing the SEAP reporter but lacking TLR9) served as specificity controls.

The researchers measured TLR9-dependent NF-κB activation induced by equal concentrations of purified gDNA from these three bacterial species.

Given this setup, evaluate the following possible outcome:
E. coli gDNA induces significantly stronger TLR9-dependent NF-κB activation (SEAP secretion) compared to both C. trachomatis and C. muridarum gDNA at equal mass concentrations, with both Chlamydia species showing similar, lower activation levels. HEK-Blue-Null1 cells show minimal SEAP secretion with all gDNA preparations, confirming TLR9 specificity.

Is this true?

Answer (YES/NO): NO